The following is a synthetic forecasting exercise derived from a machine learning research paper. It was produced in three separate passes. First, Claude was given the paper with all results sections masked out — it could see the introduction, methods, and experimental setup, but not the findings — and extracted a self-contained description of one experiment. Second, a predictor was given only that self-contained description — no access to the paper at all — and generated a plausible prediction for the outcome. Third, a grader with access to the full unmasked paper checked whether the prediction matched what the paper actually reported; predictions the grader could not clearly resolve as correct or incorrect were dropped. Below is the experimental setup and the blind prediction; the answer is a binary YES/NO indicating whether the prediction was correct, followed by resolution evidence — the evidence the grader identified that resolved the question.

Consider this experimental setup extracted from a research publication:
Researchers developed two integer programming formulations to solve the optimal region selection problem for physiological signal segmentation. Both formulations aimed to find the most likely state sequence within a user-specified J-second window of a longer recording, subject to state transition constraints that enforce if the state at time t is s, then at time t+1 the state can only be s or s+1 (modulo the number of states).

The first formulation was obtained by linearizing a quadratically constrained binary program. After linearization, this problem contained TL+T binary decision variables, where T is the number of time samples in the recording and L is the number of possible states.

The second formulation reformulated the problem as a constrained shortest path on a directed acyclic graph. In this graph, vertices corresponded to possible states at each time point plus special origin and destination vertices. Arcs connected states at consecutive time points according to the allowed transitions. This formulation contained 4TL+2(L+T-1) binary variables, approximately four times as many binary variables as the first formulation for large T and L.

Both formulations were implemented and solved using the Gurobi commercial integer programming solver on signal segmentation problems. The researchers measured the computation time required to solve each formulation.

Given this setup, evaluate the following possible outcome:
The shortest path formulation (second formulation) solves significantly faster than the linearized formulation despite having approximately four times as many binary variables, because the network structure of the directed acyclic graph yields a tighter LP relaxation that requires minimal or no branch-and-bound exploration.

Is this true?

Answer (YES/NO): YES